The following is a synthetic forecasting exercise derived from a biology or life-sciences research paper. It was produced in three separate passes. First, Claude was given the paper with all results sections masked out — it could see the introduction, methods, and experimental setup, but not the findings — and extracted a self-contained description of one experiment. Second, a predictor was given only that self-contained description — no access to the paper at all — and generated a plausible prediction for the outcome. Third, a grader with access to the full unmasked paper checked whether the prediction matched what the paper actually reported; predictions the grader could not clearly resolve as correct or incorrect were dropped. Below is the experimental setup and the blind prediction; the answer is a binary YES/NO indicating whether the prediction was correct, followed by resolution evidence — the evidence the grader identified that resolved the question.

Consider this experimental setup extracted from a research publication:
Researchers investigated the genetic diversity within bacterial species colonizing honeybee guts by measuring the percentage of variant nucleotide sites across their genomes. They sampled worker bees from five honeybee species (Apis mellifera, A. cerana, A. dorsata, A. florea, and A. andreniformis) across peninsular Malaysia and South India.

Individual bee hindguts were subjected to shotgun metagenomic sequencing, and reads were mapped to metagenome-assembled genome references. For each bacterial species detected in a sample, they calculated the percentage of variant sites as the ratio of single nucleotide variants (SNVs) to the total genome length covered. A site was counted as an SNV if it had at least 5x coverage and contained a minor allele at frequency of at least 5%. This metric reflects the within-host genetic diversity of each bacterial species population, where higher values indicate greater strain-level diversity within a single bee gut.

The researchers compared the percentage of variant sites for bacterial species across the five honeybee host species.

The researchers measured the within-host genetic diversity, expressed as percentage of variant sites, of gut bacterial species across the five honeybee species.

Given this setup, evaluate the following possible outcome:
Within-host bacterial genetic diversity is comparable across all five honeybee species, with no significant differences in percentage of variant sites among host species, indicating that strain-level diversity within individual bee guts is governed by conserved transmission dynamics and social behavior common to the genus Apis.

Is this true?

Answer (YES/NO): NO